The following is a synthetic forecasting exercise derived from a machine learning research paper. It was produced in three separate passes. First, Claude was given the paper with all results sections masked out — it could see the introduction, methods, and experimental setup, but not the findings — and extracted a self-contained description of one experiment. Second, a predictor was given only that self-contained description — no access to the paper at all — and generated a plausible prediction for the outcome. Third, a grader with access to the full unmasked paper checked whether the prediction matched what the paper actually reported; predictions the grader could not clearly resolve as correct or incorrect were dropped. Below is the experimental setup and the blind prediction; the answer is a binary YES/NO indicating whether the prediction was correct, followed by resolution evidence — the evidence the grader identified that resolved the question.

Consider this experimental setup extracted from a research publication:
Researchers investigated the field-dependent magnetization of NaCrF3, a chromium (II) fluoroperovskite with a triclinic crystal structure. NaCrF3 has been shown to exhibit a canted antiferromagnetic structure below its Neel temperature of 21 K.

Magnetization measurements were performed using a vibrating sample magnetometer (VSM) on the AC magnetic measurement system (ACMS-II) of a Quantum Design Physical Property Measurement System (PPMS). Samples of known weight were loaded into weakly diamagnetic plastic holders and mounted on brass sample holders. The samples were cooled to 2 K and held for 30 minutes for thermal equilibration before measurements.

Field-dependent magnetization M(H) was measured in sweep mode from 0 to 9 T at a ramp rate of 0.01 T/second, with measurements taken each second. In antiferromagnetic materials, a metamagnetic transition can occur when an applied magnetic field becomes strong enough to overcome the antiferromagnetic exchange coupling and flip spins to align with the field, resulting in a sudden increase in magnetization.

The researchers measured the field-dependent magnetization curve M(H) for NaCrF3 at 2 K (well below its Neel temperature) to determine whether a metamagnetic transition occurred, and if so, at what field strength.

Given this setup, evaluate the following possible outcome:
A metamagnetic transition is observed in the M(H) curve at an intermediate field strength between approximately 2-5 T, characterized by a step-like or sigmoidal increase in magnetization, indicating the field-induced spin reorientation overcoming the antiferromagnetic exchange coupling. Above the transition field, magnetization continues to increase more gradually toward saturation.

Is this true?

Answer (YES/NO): NO